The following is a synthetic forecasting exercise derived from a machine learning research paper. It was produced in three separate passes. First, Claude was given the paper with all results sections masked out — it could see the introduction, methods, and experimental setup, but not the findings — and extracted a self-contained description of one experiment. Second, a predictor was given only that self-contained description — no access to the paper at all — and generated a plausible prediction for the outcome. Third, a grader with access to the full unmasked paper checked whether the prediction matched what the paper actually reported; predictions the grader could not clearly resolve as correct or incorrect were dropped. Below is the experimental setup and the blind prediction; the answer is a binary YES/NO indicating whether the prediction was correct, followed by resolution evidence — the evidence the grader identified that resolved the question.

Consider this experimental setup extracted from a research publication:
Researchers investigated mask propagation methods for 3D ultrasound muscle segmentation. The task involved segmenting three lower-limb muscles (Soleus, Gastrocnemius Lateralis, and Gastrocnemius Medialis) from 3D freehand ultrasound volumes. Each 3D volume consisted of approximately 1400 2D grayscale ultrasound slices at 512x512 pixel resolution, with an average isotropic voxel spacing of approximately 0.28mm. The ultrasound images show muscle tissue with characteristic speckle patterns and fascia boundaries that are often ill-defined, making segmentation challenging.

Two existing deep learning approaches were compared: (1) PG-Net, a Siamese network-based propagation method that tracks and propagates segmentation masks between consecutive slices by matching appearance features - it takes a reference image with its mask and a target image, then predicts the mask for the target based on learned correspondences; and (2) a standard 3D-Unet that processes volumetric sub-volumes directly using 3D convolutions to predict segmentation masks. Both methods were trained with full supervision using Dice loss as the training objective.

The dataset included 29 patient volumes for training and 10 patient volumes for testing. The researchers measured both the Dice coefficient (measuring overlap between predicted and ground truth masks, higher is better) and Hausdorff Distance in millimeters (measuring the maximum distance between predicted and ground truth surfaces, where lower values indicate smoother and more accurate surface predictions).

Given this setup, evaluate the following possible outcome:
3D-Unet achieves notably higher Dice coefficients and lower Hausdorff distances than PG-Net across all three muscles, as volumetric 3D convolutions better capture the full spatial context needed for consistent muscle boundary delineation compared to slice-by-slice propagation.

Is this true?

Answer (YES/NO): NO